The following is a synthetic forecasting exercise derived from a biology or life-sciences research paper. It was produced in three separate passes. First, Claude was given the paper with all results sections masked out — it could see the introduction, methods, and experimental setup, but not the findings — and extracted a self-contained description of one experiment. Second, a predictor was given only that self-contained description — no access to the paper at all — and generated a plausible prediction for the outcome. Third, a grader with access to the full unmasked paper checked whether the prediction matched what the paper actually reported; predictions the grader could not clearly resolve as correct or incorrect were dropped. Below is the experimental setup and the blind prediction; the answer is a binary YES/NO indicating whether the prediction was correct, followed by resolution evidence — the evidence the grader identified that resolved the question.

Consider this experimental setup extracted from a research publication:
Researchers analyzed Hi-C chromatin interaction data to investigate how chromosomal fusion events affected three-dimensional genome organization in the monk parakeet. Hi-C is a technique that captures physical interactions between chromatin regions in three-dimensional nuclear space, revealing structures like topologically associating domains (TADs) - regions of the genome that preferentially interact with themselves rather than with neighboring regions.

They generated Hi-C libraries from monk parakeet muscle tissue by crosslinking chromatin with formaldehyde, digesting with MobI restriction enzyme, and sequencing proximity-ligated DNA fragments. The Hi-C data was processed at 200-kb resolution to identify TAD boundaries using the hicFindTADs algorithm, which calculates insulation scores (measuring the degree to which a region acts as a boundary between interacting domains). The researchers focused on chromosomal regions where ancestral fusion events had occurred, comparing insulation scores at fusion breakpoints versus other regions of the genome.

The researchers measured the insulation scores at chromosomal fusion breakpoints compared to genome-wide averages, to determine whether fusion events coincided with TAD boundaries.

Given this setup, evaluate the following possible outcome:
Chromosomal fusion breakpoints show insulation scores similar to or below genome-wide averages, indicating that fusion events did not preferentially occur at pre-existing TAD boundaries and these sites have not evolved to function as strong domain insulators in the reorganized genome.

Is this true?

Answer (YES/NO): YES